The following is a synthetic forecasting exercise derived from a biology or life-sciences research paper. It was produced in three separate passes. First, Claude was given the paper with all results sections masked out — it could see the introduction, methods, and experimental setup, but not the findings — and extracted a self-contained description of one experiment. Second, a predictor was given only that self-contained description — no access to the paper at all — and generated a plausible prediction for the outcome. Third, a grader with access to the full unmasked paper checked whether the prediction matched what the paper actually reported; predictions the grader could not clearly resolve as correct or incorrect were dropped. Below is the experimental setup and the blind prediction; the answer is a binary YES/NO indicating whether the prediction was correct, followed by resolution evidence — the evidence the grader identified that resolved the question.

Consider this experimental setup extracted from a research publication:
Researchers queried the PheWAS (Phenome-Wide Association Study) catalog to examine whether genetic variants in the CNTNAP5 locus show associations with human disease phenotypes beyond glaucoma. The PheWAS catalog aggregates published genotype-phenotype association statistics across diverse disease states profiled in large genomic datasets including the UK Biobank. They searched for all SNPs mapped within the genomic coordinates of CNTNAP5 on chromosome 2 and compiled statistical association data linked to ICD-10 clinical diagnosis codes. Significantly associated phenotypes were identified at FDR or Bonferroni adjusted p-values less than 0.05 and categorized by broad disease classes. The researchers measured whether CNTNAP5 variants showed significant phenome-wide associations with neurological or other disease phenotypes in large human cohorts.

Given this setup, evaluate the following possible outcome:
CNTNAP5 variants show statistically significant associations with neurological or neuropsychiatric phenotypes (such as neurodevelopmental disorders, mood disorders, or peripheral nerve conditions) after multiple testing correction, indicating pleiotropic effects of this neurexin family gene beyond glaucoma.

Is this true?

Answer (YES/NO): YES